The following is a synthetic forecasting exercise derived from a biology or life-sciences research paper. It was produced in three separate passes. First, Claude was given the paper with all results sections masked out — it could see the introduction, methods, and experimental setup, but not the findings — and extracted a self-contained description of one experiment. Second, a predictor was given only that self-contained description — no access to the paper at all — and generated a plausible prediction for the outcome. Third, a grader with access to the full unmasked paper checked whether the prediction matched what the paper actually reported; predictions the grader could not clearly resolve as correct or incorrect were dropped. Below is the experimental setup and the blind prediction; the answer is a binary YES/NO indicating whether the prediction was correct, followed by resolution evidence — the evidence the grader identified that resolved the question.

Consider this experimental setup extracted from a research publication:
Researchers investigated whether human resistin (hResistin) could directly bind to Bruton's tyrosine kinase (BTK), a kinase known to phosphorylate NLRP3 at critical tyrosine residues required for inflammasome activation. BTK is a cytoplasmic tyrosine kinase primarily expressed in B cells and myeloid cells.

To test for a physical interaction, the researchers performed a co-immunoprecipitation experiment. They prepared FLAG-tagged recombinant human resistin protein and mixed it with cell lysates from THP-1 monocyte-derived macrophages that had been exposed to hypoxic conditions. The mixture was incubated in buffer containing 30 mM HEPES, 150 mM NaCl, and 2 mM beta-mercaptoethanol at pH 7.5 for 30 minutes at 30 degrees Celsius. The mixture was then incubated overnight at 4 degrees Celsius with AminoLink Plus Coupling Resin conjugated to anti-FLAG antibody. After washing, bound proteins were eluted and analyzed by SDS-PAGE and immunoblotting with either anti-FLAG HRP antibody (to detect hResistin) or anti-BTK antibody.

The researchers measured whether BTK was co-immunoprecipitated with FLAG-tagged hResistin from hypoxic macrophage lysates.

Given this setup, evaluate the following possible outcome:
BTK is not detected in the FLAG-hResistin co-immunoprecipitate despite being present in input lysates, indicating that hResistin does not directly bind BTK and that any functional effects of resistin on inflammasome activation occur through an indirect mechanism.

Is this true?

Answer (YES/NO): NO